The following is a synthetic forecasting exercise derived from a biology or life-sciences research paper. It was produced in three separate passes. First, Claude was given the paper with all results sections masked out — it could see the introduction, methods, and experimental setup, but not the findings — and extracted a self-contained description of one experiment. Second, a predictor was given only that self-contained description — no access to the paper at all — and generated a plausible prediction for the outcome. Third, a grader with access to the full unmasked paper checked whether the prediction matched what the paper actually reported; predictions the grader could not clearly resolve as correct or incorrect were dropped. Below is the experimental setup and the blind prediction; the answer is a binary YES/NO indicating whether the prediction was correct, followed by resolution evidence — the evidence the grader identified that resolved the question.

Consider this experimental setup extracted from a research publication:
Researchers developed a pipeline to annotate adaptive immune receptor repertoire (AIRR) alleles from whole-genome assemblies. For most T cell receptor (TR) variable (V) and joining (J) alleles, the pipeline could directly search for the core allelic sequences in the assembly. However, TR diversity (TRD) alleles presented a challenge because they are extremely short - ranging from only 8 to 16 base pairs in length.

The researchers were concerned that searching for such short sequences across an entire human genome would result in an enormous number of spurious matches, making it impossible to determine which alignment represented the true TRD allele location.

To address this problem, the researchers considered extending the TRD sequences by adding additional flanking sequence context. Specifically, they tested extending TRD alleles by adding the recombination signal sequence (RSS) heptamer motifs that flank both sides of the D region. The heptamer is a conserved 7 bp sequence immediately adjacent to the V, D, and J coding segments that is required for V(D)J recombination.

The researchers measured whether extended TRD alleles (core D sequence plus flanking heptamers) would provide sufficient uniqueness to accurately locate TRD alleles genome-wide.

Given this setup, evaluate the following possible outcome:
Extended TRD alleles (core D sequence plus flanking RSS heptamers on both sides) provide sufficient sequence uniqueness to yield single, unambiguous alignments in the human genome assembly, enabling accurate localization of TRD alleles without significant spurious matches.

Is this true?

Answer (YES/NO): YES